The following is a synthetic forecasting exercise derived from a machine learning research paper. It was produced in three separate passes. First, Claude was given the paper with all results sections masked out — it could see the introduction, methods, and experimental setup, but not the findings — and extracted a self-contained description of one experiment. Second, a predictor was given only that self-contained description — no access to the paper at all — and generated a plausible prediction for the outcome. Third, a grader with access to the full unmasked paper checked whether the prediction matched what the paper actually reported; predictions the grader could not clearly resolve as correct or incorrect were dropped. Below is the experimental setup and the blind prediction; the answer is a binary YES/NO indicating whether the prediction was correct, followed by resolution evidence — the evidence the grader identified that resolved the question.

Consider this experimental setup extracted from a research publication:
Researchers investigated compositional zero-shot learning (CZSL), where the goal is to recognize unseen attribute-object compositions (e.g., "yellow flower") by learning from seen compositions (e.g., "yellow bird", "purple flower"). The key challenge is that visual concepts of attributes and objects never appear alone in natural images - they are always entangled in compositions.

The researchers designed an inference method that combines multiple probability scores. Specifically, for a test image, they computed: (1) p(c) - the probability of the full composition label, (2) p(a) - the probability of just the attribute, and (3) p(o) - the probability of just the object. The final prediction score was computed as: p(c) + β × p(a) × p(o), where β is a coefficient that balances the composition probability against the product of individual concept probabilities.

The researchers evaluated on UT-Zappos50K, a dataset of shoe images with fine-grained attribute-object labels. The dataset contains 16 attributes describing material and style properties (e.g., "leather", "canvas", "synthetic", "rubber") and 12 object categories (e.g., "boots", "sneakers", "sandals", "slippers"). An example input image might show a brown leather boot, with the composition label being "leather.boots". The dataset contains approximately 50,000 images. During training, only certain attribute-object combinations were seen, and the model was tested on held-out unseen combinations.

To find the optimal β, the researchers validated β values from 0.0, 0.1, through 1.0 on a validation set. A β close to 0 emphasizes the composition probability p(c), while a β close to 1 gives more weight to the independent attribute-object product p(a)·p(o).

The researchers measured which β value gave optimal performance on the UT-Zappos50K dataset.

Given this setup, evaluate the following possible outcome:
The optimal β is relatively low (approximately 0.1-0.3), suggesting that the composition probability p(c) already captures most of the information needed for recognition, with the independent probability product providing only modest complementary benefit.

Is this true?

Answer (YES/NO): NO